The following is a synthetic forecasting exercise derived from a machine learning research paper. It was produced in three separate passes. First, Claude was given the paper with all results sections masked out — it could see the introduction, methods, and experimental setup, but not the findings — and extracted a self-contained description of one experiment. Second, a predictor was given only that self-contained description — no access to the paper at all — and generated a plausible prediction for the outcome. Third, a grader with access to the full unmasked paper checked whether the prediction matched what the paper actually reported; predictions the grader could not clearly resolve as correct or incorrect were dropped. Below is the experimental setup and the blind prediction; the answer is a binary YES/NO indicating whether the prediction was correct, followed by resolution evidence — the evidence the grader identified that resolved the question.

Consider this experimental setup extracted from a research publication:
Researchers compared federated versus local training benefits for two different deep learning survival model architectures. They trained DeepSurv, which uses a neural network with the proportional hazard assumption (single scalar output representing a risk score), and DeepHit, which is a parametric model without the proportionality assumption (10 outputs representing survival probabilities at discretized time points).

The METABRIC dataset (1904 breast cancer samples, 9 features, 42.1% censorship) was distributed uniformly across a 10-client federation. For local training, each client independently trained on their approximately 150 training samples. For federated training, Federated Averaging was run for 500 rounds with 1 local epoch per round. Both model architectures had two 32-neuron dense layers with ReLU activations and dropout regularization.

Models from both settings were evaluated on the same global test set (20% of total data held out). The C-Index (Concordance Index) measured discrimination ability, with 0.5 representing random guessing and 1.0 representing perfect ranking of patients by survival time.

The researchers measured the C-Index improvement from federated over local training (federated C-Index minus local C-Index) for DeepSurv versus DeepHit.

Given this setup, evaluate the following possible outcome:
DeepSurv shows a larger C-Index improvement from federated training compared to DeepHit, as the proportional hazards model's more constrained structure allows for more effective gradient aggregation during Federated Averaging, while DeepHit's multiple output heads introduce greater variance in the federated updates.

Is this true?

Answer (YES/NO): NO